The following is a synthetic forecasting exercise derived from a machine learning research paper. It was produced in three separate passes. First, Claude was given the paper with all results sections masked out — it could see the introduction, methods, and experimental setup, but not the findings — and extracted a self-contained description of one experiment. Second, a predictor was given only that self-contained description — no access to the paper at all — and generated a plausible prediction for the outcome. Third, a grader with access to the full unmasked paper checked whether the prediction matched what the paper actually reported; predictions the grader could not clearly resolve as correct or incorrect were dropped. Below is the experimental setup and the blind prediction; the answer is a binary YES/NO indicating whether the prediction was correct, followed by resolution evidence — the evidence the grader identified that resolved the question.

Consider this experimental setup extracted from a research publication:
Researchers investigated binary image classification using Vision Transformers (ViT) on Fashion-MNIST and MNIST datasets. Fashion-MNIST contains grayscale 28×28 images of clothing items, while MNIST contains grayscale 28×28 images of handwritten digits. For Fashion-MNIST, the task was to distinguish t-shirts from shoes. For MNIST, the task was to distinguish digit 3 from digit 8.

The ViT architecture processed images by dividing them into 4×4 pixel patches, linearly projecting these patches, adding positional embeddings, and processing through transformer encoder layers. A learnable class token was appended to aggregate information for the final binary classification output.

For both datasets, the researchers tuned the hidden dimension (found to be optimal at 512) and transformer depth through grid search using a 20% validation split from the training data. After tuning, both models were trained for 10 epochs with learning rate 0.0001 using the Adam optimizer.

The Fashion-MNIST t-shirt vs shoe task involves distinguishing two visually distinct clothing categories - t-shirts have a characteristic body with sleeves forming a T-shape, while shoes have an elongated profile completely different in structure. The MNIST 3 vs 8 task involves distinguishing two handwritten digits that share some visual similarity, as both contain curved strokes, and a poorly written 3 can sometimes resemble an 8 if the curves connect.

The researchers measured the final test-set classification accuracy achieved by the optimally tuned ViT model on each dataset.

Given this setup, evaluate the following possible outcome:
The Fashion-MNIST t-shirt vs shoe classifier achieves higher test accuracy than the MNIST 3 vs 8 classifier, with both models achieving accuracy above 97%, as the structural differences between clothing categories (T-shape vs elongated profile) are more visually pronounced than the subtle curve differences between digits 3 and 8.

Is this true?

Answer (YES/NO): YES